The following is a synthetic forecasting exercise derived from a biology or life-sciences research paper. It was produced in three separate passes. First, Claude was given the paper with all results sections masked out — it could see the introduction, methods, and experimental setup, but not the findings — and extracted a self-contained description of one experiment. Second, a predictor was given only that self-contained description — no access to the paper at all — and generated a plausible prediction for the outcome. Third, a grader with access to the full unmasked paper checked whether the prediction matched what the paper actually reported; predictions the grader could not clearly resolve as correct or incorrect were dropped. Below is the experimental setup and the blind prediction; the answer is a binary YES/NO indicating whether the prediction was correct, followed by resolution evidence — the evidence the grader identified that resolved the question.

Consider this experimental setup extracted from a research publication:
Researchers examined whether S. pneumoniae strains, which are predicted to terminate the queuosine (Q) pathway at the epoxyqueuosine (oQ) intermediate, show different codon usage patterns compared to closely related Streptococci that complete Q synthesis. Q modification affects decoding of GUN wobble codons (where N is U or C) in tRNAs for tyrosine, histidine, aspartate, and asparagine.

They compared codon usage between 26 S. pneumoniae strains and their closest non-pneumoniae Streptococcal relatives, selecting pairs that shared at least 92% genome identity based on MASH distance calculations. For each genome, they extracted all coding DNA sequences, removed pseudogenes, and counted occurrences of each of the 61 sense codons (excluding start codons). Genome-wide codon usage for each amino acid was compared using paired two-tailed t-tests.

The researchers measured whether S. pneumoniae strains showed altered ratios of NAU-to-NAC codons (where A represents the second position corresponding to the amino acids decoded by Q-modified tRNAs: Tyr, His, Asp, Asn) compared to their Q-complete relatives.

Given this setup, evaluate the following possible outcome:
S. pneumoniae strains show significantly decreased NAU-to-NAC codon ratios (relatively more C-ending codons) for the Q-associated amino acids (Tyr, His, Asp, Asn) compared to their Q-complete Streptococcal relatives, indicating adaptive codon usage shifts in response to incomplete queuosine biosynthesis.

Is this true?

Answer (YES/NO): NO